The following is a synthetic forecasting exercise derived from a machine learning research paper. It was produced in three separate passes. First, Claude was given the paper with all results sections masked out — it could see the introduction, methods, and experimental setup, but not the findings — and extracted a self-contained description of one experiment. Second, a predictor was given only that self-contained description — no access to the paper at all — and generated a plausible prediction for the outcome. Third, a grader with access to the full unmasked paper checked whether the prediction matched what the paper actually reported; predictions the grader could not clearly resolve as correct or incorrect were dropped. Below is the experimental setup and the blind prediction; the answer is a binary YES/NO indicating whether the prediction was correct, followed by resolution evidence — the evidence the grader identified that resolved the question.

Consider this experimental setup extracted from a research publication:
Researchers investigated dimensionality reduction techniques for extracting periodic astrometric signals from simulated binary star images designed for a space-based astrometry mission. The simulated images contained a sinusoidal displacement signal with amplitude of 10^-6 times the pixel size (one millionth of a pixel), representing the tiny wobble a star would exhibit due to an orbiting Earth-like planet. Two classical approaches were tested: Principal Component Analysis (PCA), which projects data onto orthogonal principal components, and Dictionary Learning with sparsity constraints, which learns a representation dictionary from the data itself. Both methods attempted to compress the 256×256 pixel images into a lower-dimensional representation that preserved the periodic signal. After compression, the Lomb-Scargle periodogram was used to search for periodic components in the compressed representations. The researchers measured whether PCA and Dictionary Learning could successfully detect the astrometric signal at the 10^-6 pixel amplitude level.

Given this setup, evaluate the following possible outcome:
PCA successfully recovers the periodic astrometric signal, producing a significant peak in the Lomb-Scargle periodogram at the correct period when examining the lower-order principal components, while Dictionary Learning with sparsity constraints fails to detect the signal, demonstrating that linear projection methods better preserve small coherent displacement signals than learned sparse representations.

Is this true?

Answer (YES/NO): NO